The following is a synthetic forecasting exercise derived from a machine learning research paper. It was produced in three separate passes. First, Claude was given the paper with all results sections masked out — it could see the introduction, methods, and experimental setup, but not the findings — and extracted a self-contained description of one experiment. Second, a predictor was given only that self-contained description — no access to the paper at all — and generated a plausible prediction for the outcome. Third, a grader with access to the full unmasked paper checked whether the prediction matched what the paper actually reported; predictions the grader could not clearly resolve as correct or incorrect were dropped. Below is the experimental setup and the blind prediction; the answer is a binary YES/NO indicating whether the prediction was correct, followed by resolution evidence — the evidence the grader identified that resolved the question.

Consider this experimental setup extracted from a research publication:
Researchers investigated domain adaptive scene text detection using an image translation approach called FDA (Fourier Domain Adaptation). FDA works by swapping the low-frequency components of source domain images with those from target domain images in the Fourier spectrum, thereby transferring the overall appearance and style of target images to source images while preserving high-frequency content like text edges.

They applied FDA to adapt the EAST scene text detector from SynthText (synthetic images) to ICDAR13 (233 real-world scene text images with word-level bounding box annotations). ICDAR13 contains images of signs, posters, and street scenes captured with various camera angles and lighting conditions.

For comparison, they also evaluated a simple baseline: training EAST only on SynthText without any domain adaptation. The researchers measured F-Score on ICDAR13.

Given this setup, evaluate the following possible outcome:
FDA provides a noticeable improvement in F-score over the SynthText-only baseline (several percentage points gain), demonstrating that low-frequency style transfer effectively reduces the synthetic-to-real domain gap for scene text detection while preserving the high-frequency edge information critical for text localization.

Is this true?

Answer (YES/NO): NO